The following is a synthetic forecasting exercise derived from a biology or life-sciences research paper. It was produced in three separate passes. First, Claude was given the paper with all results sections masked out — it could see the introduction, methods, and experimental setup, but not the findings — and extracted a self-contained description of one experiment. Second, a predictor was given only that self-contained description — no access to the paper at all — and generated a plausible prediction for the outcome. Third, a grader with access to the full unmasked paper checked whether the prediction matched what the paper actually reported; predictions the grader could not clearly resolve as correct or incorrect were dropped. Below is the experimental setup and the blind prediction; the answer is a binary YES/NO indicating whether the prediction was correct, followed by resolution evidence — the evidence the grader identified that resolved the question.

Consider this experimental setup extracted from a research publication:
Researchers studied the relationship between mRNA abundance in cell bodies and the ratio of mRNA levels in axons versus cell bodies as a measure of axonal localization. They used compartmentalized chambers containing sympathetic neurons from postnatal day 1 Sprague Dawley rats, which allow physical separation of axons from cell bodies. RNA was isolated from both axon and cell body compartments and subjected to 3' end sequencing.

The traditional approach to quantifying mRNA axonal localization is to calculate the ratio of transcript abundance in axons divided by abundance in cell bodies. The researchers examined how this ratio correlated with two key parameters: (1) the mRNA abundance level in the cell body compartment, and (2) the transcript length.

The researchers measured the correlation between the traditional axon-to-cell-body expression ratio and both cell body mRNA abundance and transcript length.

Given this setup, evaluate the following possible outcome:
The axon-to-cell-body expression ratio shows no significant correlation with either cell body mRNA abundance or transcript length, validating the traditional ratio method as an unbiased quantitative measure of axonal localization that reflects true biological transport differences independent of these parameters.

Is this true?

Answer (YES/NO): NO